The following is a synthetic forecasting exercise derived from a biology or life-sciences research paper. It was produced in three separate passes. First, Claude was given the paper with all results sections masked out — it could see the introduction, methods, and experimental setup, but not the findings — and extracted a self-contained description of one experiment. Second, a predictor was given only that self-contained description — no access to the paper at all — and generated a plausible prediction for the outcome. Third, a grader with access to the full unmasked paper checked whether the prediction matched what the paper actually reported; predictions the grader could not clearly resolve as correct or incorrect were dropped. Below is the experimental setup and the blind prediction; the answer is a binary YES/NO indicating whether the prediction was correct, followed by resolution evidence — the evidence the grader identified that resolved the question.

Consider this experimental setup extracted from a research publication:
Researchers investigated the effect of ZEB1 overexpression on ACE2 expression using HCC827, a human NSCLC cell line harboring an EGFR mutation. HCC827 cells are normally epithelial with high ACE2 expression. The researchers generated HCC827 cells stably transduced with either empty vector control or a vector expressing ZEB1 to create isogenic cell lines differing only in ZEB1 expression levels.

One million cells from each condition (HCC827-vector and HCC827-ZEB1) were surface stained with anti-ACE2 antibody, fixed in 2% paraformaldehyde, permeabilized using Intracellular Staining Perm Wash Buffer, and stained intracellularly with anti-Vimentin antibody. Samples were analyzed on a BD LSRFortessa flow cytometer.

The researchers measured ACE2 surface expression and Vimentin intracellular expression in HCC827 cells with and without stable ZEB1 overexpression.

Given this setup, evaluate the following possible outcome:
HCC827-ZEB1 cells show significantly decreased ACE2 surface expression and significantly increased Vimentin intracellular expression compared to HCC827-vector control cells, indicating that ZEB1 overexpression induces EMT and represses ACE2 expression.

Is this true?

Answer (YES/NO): NO